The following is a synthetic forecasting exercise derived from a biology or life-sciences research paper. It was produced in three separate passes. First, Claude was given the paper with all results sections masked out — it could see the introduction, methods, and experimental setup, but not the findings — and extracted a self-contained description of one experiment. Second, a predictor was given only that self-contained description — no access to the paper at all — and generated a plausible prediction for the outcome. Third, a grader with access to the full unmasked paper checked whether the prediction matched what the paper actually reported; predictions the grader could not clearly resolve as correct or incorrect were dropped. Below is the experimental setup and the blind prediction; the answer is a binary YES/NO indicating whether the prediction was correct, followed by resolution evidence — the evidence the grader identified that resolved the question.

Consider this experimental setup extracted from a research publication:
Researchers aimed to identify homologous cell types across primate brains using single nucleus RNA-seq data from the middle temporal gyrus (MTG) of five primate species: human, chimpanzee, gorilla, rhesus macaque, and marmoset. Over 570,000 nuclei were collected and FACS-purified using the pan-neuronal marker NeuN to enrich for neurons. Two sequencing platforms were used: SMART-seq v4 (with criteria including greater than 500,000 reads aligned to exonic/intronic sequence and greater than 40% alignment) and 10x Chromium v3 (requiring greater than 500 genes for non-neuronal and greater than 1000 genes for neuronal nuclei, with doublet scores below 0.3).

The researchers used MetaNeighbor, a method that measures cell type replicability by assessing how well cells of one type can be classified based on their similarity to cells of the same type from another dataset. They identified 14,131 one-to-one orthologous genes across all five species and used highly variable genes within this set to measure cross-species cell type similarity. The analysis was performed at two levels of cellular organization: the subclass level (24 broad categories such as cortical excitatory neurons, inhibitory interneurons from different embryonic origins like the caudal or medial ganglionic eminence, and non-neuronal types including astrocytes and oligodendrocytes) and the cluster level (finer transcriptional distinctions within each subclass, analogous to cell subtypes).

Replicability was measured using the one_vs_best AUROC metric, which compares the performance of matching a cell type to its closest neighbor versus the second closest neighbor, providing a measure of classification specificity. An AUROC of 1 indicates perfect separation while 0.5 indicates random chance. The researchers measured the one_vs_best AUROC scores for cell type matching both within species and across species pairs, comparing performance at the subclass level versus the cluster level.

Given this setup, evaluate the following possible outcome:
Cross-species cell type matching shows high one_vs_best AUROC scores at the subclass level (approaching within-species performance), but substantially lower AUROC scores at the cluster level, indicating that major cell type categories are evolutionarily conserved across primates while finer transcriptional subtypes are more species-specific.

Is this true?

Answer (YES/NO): YES